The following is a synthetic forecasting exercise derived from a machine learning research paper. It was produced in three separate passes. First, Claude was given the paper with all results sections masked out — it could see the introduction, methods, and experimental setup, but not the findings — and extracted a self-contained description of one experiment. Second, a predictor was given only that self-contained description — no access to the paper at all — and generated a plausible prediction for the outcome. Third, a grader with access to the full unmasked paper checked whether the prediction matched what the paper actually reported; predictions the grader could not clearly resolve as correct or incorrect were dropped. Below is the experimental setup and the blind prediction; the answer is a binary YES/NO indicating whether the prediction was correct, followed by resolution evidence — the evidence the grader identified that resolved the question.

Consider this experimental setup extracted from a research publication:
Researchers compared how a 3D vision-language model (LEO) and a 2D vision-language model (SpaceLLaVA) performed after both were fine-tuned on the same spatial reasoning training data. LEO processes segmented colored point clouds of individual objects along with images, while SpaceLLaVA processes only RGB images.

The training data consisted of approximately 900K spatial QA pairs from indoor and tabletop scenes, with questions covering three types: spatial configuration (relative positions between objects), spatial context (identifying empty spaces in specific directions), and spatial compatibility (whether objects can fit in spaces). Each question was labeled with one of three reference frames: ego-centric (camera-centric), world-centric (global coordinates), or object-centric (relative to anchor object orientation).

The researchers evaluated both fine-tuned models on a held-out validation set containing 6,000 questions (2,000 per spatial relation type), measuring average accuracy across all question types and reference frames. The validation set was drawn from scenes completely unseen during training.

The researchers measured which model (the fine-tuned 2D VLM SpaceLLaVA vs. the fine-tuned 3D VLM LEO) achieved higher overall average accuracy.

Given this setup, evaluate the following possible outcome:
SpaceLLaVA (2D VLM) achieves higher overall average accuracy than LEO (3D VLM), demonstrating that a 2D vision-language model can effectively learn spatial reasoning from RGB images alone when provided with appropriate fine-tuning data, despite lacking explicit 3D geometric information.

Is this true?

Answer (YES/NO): NO